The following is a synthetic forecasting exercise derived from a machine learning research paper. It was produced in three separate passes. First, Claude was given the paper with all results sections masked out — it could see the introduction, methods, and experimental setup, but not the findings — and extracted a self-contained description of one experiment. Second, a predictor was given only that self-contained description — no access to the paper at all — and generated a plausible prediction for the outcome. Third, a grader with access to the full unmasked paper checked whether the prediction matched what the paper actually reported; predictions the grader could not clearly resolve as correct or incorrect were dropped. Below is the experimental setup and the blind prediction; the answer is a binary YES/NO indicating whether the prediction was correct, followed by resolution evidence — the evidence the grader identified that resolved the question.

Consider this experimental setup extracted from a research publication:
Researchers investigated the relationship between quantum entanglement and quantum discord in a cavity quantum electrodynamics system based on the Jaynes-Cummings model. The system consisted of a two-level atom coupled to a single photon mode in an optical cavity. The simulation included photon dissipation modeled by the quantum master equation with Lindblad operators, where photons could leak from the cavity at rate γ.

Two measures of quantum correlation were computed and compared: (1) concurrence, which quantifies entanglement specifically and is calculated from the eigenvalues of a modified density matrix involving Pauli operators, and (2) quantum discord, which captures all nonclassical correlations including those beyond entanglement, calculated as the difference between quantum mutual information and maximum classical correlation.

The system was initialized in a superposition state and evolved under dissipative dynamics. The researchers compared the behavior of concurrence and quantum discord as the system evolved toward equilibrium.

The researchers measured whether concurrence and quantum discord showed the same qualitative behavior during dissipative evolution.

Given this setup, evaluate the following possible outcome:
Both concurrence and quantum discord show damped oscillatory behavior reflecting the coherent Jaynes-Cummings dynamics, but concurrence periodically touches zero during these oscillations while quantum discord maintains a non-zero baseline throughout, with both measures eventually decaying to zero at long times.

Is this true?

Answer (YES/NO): NO